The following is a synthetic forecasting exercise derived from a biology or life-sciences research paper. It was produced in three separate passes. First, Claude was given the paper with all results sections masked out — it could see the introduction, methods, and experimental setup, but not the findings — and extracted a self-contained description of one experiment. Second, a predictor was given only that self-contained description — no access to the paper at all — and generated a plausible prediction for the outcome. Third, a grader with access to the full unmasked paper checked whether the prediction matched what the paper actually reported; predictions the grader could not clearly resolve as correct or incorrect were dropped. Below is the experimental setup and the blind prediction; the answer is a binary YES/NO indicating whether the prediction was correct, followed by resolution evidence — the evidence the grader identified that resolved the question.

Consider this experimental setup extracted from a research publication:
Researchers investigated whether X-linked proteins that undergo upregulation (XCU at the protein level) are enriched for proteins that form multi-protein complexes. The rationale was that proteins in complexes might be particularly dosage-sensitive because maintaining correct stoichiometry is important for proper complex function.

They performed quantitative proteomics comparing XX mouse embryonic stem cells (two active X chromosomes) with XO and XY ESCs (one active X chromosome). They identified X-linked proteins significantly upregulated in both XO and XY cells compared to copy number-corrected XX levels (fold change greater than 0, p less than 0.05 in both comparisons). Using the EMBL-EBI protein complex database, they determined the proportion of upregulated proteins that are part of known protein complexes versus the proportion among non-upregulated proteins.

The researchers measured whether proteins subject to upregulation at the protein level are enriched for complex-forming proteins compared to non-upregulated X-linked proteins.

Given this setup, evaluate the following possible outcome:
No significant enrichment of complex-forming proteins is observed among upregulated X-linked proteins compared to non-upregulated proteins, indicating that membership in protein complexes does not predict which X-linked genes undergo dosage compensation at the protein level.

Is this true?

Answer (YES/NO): NO